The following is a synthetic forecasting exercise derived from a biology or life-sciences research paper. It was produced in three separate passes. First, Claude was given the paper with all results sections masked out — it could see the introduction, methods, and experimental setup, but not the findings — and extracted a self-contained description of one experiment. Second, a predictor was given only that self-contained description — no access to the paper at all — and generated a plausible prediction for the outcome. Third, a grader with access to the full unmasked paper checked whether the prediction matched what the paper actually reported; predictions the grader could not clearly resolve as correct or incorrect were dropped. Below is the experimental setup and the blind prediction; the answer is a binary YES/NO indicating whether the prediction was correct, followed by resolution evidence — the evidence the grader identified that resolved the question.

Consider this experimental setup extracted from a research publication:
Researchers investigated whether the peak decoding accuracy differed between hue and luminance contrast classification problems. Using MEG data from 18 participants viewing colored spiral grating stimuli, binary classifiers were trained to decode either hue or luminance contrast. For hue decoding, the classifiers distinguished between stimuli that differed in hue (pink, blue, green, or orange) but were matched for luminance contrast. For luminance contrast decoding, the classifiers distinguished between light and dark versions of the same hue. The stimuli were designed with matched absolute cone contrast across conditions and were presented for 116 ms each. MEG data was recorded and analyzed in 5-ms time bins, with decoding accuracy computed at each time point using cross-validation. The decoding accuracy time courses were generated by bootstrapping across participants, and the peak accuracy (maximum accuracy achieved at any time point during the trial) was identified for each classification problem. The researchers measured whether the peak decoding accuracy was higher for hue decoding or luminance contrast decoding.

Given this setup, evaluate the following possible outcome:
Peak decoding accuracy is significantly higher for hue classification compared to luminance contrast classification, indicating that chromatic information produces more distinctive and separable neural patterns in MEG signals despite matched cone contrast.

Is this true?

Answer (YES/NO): NO